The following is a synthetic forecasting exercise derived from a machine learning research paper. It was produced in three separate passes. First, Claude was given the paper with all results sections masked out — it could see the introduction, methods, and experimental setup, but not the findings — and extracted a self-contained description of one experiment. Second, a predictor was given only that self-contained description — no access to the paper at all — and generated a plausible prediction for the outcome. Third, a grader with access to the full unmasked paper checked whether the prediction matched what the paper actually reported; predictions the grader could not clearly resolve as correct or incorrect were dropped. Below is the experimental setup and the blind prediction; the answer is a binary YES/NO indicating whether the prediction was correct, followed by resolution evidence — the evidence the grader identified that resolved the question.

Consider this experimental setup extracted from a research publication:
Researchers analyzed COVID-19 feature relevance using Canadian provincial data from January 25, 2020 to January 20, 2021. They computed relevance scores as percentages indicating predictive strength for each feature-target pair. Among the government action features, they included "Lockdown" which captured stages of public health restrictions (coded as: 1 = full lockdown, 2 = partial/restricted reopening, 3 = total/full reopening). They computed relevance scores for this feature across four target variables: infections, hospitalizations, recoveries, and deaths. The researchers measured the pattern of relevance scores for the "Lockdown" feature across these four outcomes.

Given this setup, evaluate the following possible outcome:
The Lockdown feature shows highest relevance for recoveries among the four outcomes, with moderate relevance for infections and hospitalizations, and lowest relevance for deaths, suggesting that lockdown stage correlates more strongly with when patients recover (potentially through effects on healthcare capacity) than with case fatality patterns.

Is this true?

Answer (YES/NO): NO